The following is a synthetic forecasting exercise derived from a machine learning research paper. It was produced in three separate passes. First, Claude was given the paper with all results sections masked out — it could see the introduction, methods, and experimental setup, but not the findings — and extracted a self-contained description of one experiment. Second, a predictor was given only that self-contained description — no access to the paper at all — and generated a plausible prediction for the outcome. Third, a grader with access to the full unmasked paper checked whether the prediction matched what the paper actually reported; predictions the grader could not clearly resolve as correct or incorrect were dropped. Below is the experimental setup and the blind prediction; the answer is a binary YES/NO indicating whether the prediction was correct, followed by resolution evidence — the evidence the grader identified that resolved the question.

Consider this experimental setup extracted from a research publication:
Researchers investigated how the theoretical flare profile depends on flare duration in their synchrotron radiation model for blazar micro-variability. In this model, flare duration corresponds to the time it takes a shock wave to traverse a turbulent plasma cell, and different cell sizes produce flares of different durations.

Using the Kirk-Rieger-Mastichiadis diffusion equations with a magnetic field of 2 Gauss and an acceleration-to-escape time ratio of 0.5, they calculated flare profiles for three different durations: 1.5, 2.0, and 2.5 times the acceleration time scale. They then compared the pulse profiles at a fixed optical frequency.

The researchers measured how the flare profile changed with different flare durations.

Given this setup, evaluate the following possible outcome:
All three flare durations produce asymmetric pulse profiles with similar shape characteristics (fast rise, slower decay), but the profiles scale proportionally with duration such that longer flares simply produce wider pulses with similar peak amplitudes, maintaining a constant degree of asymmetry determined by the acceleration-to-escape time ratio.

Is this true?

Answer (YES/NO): NO